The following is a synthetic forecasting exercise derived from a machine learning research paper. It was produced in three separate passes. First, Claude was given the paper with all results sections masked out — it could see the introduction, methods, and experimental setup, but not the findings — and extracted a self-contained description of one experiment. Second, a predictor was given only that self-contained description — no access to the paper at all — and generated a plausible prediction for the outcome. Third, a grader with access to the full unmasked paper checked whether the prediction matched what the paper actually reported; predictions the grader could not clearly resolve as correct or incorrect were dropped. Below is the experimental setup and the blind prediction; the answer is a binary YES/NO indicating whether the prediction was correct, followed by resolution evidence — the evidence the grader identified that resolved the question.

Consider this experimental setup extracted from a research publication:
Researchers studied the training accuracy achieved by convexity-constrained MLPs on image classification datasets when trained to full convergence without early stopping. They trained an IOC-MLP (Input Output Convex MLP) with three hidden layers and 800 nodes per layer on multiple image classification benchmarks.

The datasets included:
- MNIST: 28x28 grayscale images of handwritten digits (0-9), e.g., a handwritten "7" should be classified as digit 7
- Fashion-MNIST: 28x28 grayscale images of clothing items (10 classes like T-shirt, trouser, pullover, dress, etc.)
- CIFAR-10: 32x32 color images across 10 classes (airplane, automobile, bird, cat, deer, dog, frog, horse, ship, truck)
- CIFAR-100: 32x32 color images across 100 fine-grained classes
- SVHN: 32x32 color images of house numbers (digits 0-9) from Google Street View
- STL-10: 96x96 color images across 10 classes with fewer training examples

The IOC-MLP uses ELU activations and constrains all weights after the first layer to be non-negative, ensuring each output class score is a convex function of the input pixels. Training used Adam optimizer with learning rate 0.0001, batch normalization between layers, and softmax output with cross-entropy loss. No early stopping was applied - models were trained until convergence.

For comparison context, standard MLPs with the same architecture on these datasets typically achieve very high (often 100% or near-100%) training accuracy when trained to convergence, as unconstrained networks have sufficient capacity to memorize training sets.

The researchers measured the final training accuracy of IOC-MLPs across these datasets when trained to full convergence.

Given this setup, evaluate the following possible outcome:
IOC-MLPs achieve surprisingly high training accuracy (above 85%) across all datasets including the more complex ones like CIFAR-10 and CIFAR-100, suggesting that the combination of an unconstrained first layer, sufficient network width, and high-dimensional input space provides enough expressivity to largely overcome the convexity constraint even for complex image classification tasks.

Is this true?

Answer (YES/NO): NO